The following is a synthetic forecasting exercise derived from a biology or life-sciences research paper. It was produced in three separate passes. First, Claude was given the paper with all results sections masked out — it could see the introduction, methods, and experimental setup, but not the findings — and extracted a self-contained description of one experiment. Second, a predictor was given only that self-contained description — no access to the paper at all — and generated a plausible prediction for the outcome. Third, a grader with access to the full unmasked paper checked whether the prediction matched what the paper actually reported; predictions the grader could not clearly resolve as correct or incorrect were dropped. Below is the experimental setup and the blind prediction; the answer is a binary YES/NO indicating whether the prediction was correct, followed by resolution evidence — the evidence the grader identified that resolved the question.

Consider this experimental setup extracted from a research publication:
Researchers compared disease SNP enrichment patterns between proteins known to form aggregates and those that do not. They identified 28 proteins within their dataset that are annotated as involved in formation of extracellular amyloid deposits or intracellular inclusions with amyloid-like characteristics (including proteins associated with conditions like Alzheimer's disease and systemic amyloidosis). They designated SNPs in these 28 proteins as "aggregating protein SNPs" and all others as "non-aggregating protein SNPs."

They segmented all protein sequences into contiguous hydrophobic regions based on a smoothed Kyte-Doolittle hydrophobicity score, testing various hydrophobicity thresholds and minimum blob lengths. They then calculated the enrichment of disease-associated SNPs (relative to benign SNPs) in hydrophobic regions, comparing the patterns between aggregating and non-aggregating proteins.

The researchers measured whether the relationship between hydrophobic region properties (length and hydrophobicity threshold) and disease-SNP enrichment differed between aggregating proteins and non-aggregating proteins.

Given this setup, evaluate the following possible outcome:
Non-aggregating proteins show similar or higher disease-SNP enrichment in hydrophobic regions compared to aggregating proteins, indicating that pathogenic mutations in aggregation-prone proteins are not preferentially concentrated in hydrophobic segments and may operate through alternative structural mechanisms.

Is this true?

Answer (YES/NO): NO